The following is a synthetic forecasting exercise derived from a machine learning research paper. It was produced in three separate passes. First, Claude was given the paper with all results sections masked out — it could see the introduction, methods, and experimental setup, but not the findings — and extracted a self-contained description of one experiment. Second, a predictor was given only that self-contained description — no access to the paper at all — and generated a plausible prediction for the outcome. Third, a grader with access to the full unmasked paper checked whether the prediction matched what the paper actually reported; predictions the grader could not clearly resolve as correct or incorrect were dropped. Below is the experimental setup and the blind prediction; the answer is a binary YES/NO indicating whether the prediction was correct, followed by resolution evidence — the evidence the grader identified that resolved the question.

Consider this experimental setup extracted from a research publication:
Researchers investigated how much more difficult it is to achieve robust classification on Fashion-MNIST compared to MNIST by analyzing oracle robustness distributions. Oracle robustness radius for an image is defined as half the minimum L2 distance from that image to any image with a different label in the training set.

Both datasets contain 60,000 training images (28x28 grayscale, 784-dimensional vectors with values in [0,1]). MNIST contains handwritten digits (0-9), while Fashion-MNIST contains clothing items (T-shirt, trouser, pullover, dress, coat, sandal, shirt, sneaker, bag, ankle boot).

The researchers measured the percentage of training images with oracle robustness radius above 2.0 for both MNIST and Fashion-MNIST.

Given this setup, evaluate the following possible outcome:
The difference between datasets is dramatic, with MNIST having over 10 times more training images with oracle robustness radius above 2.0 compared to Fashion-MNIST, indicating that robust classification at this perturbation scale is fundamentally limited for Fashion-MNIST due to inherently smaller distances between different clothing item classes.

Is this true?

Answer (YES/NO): NO